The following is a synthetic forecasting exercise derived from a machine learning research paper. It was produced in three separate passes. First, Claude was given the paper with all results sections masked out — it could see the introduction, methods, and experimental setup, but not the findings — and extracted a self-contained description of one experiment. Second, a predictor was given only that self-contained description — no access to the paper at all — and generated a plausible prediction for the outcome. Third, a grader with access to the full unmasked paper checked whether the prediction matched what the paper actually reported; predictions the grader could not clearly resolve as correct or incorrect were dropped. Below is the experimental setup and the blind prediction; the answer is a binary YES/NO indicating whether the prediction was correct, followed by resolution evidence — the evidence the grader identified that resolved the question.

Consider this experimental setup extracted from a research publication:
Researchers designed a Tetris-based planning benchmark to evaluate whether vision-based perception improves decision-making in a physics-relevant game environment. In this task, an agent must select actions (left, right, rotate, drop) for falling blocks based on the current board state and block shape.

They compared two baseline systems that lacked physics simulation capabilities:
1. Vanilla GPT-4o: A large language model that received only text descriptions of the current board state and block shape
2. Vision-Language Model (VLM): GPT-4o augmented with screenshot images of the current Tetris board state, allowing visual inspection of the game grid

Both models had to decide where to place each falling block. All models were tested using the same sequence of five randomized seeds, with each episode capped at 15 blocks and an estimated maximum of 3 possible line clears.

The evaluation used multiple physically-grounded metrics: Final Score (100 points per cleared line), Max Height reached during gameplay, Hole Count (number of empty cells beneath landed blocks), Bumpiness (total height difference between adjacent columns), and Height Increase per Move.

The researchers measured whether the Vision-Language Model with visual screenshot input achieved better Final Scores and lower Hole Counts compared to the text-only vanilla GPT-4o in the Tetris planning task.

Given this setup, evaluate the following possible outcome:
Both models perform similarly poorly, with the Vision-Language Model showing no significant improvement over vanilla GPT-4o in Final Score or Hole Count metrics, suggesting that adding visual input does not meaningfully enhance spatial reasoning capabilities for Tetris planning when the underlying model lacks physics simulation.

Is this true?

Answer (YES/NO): YES